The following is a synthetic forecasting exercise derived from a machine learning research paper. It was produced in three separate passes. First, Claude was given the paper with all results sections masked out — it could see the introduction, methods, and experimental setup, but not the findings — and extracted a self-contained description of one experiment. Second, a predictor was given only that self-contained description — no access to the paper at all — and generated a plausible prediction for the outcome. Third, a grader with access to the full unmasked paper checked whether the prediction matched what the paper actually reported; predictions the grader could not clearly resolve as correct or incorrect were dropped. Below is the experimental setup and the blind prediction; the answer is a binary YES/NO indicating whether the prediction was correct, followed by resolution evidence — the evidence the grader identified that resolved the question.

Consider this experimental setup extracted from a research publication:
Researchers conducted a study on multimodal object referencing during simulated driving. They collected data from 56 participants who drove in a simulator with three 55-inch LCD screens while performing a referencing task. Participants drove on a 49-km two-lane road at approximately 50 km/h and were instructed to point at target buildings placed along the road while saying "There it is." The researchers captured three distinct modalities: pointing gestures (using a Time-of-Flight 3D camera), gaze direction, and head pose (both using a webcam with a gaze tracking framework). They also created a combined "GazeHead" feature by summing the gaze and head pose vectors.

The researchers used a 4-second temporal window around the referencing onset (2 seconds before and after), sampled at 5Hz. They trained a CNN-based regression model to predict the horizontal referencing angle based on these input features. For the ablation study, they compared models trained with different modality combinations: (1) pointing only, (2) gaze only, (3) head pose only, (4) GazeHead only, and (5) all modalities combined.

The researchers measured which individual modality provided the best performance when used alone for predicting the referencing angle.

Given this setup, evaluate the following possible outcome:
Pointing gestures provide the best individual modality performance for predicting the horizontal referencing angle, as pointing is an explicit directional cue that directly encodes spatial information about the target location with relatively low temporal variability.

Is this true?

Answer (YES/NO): YES